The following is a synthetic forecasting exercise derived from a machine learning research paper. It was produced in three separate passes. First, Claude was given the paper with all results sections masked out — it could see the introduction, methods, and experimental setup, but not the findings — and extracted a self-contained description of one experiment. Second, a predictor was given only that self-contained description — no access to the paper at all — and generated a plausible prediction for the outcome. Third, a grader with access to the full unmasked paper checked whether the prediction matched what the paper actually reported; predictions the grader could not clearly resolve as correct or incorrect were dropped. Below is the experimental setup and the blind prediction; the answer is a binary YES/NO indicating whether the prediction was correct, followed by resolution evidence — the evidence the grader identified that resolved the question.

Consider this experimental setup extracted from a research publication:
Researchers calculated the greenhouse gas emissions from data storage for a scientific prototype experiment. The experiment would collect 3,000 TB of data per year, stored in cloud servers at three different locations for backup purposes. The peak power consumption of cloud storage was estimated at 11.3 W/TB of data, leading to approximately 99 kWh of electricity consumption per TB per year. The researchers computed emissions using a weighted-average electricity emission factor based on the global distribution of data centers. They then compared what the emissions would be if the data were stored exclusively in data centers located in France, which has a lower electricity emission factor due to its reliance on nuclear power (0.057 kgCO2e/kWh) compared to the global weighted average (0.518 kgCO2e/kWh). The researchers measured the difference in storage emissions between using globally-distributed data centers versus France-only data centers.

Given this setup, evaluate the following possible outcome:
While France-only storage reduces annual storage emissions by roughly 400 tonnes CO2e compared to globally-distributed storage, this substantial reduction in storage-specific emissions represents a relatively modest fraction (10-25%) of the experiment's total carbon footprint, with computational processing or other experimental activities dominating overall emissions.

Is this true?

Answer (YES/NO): NO